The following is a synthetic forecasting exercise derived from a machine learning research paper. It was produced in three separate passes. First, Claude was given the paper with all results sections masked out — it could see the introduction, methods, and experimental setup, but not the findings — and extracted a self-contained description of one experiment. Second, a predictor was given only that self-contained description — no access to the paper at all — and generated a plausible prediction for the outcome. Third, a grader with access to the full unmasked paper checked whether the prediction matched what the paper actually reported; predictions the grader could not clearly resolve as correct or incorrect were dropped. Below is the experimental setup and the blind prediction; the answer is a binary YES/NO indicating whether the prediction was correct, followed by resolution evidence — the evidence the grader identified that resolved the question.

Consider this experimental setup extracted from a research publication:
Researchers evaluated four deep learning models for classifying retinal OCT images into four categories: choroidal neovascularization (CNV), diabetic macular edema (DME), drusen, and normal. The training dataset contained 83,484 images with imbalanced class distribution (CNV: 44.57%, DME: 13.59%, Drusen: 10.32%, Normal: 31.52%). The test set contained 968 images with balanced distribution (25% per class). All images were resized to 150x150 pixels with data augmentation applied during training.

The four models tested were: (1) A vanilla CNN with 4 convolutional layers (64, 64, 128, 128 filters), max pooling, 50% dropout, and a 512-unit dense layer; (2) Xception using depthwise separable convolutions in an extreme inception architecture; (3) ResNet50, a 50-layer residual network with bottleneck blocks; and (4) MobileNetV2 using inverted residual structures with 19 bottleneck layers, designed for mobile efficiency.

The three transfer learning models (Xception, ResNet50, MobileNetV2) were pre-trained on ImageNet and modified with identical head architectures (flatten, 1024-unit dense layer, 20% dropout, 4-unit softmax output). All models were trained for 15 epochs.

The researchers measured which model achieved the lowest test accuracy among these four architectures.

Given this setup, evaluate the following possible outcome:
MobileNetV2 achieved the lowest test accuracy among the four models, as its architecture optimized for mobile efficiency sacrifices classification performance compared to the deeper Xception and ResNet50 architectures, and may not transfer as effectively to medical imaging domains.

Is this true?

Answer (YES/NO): NO